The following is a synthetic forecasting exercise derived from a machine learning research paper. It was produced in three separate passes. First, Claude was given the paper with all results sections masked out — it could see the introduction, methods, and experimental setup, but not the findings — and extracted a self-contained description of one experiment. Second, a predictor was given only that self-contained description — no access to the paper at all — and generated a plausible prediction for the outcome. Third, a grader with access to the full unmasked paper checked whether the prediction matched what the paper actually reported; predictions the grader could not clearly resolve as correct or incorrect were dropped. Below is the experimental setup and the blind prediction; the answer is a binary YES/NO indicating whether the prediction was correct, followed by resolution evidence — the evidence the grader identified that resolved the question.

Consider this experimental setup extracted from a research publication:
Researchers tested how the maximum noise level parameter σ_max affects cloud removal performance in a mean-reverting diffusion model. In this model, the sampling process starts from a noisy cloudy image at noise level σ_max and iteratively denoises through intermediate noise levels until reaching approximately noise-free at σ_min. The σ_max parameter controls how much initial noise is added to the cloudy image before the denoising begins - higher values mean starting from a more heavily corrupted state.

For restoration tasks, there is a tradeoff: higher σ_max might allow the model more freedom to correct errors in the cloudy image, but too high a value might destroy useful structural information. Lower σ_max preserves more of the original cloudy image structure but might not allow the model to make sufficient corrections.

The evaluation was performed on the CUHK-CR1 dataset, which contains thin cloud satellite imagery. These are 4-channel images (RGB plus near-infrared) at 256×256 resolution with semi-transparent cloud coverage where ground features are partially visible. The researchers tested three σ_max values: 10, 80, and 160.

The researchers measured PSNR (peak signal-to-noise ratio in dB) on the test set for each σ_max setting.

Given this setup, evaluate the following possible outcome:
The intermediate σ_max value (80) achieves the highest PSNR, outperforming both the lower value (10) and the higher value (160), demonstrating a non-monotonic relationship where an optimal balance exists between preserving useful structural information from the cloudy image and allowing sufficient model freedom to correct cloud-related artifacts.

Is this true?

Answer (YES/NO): YES